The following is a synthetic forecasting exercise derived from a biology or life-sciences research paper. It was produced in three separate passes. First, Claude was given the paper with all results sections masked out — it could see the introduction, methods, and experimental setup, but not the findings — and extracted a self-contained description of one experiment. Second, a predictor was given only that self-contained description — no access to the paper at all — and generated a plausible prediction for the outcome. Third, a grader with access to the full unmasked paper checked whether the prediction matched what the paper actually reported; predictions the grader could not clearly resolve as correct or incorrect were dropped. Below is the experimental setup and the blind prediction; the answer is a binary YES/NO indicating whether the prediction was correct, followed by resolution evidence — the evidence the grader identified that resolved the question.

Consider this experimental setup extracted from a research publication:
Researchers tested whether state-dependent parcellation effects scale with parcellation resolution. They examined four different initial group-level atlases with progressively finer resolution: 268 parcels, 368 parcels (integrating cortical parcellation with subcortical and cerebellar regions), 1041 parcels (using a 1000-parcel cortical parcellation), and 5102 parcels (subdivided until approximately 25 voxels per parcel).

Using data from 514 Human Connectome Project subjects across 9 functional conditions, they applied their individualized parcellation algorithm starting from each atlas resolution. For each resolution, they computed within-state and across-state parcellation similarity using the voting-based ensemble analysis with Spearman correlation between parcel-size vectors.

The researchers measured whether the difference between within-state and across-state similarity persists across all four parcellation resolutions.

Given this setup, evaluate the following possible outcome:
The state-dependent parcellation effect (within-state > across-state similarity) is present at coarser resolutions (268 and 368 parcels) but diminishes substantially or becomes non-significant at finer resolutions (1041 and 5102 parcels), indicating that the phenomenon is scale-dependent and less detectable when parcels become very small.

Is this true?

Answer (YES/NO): NO